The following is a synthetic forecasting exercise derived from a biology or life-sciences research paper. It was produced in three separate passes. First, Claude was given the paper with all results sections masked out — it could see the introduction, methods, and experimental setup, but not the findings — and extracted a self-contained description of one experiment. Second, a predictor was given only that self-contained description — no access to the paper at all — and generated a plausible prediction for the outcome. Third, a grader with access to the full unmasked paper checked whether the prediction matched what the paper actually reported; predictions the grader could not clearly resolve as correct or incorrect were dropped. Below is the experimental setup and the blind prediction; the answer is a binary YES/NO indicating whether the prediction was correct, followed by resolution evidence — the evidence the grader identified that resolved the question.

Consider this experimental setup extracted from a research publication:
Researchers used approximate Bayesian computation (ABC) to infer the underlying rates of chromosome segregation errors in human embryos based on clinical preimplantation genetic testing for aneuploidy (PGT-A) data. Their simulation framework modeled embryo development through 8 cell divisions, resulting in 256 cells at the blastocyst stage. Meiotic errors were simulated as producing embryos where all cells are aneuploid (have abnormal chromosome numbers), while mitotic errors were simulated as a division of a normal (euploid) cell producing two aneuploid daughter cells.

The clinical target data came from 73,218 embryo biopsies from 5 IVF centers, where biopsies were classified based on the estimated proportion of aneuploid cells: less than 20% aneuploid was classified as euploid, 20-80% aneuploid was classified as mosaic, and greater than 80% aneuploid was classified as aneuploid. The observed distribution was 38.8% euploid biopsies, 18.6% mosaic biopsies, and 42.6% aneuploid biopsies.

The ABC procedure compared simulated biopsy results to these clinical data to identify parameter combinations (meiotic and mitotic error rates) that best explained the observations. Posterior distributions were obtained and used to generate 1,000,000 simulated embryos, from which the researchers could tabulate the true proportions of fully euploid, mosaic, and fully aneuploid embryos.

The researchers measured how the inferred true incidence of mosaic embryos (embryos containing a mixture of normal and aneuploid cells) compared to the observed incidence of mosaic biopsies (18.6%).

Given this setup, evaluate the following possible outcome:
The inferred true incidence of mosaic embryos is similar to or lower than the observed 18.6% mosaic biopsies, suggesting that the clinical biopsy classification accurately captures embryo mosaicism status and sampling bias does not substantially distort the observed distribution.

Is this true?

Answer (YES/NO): NO